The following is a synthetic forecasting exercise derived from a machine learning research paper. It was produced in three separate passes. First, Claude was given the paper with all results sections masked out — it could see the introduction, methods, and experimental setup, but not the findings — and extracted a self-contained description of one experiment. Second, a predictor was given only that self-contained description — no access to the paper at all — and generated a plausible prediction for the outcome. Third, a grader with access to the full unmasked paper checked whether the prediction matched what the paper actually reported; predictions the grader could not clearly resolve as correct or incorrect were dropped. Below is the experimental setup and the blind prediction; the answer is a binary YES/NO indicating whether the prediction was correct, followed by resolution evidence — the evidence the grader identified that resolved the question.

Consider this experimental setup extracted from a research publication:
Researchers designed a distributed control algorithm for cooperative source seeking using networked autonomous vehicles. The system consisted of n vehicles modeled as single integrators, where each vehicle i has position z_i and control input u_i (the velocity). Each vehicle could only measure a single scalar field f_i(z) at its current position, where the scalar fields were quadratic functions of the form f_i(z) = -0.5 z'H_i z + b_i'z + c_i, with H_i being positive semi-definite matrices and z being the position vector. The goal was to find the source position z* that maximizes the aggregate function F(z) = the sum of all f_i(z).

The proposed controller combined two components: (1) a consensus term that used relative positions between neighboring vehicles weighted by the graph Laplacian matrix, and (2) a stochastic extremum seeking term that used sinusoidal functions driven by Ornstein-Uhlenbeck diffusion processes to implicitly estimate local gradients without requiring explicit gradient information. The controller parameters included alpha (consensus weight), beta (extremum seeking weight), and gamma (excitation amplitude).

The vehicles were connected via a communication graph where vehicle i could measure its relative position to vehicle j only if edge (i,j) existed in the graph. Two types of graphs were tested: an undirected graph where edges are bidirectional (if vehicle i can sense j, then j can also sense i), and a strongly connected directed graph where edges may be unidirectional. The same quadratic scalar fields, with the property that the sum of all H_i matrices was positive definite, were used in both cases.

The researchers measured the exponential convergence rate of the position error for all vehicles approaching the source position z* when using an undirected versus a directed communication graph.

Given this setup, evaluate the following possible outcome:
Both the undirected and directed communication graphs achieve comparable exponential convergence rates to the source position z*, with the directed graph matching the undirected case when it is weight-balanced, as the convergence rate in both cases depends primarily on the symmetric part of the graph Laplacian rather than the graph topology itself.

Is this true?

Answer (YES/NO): NO